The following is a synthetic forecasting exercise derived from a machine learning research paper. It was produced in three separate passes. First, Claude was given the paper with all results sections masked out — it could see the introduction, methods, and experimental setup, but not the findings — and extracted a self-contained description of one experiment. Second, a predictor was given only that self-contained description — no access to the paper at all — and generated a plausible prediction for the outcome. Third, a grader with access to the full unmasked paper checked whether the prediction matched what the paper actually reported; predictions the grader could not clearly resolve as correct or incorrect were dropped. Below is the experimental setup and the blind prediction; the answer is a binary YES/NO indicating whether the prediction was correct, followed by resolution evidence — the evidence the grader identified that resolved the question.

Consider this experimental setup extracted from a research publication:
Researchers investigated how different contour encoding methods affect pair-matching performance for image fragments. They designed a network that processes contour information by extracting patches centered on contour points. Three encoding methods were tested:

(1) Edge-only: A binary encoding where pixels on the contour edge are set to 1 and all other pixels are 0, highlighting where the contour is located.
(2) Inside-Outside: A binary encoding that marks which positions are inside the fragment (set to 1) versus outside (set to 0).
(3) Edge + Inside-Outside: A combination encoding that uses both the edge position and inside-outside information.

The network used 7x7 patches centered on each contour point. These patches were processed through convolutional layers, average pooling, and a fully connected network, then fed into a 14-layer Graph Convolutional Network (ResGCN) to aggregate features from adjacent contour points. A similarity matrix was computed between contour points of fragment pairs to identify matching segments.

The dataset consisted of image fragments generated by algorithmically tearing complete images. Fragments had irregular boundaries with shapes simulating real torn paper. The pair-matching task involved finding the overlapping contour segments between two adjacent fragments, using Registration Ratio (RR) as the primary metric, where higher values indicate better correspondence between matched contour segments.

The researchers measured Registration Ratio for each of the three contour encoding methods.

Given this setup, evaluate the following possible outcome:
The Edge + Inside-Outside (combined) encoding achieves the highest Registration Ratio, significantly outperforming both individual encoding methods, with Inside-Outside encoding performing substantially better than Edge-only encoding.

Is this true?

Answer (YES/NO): NO